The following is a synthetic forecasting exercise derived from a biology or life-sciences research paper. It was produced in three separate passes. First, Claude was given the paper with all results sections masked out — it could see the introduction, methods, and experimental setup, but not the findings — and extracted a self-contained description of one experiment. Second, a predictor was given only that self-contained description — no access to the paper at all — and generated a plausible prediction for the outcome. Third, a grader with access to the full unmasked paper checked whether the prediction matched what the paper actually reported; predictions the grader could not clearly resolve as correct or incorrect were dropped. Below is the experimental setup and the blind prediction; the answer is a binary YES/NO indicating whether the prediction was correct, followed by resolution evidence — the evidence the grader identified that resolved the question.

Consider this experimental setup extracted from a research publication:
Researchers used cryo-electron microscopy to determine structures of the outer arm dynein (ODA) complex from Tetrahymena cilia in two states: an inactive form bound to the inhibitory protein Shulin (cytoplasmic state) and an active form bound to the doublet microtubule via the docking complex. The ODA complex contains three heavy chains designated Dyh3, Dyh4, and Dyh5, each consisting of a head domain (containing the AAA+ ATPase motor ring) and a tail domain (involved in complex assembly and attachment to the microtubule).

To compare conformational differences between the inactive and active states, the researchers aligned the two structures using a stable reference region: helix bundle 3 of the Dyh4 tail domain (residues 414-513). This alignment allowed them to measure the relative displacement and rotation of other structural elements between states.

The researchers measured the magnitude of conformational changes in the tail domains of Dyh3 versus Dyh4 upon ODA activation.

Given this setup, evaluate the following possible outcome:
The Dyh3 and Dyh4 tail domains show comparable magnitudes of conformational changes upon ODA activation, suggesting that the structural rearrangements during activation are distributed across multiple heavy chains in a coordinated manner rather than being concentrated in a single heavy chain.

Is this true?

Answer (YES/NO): NO